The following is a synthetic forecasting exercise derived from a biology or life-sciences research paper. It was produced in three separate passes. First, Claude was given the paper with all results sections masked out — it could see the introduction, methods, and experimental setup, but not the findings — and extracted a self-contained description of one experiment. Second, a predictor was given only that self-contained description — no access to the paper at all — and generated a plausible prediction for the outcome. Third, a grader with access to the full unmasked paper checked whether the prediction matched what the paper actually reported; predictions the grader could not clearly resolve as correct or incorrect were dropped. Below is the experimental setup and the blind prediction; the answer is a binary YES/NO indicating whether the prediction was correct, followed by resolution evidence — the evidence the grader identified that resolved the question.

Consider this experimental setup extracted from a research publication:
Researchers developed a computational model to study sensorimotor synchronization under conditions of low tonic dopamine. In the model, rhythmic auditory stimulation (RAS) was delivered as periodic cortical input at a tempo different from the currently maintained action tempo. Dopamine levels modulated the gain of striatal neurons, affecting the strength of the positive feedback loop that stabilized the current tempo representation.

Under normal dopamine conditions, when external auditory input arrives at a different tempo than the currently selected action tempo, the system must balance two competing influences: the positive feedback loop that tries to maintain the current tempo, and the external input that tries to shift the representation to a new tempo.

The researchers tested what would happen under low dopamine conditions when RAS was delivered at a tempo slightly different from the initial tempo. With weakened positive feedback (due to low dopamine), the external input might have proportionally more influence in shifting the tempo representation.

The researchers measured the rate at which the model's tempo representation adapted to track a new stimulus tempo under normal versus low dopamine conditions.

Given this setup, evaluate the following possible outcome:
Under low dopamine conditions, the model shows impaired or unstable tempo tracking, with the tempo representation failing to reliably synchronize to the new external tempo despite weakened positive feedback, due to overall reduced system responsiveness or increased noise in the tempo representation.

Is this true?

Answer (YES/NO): NO